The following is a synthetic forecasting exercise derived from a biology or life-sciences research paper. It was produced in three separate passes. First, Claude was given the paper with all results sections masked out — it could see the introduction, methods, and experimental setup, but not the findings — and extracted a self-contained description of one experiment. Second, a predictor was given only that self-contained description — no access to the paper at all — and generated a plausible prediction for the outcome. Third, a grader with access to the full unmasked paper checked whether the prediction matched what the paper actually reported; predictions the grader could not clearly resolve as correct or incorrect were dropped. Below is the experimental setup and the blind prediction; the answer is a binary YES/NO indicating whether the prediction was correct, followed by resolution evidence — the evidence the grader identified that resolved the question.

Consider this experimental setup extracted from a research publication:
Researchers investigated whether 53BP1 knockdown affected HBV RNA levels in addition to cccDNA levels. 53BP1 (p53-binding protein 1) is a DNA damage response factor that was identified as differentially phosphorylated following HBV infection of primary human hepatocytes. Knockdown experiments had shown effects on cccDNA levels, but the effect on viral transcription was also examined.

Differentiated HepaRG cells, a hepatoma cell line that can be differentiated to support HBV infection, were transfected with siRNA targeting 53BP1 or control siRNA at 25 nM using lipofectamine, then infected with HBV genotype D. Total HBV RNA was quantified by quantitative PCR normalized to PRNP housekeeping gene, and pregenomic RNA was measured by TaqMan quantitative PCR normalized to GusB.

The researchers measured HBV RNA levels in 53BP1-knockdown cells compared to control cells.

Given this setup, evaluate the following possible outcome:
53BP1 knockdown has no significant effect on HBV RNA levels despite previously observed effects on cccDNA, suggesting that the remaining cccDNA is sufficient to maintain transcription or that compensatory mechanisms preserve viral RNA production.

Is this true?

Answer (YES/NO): NO